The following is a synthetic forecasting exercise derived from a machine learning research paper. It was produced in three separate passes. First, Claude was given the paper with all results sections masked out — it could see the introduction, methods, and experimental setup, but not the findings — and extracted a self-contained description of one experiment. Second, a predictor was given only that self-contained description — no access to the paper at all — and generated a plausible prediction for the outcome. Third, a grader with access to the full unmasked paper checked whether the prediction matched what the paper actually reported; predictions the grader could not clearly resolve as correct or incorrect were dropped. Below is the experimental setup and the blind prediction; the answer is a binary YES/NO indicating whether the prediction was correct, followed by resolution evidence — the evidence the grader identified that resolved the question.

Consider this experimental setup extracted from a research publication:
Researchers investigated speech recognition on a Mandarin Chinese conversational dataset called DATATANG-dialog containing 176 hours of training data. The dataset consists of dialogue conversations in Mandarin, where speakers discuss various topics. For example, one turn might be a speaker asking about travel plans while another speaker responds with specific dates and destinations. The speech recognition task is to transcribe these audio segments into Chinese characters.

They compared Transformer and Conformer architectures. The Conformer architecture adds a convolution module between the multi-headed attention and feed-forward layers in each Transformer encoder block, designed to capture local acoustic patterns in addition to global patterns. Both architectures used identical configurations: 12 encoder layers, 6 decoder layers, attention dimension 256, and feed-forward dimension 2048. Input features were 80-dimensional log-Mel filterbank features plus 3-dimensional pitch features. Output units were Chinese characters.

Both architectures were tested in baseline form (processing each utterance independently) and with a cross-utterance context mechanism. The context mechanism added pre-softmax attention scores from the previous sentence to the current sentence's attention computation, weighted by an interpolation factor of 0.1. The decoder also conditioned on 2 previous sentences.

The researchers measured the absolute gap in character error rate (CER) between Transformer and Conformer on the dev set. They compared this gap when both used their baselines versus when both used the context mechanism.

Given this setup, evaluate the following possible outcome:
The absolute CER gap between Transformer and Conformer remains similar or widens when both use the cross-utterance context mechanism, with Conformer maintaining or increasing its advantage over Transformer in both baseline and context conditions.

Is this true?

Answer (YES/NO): NO